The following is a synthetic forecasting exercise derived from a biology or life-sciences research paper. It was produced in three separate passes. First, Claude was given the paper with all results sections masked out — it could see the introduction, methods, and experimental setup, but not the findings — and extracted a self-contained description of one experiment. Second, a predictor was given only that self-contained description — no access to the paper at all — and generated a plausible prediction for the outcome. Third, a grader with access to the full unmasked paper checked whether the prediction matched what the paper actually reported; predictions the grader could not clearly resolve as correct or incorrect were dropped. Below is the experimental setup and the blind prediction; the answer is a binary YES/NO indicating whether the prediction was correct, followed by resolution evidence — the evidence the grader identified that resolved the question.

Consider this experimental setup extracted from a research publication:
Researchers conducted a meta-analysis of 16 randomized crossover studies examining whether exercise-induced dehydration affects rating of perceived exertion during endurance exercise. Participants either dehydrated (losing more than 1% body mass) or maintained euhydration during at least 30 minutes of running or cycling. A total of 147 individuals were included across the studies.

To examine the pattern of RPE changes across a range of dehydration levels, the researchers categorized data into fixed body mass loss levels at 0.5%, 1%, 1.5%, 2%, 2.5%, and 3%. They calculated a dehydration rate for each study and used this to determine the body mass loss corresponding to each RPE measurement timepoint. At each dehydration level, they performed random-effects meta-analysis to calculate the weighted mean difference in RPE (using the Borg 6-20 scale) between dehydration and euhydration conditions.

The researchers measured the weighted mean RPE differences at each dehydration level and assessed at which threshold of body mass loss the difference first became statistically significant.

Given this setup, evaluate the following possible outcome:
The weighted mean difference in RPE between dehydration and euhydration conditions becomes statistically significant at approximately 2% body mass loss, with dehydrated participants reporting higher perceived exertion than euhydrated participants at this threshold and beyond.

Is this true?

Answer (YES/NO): NO